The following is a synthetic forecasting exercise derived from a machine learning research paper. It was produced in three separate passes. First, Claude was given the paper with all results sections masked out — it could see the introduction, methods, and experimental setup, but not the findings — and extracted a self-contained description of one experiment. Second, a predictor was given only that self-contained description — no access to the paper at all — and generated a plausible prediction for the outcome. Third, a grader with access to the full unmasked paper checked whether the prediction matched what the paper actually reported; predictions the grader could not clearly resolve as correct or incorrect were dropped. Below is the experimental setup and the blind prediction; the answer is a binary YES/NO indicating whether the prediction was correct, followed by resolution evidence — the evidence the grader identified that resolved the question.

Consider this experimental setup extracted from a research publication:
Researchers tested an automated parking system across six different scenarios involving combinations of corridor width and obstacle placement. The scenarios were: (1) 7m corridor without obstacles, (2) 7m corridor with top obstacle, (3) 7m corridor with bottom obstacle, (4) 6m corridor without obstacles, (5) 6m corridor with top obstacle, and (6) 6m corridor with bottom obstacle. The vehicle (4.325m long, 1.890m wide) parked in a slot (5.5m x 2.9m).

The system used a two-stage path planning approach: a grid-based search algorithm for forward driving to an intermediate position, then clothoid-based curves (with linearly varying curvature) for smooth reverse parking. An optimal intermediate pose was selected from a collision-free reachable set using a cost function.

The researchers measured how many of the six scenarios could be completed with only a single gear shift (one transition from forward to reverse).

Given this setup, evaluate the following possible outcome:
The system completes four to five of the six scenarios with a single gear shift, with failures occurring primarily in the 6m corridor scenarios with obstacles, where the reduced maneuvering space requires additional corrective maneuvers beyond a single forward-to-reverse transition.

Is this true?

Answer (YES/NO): NO